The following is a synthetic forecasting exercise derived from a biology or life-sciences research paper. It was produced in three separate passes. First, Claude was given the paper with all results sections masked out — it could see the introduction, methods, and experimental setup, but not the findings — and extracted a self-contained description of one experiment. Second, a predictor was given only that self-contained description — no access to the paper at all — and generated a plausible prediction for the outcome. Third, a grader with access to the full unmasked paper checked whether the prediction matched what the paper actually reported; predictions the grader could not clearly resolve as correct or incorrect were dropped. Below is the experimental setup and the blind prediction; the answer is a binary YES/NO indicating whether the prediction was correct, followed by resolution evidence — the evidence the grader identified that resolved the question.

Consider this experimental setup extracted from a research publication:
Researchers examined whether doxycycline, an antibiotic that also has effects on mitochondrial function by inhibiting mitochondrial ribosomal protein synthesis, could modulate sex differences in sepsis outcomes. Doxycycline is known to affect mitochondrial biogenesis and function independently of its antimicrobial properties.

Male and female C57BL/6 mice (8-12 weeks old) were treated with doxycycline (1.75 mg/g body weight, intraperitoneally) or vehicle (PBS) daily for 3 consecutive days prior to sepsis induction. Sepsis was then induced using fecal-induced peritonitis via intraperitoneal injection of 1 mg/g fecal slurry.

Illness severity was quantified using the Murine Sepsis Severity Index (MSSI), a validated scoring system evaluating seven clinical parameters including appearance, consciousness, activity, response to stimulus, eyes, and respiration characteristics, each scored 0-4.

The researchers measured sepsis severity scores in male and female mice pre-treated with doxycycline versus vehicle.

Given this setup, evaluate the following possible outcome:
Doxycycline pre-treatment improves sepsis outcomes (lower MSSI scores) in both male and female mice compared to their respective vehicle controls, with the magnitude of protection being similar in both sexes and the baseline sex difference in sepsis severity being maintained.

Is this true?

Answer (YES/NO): NO